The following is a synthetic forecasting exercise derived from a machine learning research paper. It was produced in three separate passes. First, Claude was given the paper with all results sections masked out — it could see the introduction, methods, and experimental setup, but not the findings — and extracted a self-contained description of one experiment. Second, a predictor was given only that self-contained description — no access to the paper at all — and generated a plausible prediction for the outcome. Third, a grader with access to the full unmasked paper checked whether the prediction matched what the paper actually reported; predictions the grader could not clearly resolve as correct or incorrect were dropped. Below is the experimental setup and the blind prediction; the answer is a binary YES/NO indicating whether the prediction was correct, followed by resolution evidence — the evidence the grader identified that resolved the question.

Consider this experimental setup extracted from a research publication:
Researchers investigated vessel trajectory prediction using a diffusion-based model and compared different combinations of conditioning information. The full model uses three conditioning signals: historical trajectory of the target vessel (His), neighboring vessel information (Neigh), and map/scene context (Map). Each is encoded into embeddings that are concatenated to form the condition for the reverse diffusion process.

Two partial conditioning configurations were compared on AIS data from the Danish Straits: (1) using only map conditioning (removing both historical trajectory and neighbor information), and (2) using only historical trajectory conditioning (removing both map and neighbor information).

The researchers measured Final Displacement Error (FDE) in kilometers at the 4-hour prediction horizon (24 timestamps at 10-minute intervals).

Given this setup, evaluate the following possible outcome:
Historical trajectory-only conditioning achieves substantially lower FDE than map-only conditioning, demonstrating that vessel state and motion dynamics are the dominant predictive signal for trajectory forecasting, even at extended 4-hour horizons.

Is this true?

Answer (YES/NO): NO